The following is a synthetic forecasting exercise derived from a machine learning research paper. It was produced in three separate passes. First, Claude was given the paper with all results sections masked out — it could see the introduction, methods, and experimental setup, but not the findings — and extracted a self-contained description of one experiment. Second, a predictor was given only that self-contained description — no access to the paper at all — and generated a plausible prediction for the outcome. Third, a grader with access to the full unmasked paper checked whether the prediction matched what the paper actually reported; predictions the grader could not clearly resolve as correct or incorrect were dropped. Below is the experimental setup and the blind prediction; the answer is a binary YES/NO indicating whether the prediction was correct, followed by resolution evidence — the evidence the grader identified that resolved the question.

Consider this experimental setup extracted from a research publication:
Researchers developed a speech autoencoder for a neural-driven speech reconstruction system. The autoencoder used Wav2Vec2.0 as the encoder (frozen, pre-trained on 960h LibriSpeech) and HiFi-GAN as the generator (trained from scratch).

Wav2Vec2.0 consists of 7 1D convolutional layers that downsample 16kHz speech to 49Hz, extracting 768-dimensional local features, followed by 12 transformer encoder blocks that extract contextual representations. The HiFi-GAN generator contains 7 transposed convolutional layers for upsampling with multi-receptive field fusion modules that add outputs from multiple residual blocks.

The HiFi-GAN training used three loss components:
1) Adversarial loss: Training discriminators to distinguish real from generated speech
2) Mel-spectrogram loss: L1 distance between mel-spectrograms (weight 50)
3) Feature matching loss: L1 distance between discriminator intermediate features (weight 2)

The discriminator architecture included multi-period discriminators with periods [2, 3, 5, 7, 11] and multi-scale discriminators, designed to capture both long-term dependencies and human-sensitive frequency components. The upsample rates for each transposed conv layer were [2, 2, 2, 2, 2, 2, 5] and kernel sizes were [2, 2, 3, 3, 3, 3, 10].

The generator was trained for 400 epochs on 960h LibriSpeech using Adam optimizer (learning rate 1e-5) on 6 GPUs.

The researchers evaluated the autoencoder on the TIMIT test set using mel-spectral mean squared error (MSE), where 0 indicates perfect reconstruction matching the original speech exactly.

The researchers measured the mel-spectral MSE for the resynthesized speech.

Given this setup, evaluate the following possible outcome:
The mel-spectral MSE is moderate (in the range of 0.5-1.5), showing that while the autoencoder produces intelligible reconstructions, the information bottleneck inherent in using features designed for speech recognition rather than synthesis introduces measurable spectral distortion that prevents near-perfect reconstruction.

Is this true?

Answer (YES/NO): NO